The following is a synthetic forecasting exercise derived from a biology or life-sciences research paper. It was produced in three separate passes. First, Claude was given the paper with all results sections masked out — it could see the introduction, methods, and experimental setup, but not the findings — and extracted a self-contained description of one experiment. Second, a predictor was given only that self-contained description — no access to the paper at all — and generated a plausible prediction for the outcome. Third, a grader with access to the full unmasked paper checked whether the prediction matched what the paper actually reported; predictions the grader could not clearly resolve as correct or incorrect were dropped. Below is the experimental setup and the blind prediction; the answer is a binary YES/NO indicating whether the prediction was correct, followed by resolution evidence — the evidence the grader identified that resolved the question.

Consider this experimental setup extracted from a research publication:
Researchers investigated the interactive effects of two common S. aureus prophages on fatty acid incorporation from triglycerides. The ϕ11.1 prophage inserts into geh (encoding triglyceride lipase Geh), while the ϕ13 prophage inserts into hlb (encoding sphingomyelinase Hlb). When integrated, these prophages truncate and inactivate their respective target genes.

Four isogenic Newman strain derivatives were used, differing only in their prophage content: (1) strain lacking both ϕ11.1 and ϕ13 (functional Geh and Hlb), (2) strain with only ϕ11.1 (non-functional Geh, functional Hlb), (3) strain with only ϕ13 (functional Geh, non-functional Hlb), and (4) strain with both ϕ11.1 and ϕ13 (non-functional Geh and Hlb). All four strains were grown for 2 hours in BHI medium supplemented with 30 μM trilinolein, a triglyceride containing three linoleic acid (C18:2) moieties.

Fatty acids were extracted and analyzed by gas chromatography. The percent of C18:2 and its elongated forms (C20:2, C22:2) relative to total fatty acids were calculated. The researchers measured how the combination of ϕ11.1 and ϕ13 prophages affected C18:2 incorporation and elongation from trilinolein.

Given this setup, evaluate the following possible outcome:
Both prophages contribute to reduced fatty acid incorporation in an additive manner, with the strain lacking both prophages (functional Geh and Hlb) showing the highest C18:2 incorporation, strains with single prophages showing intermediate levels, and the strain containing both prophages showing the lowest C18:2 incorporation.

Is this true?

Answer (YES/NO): NO